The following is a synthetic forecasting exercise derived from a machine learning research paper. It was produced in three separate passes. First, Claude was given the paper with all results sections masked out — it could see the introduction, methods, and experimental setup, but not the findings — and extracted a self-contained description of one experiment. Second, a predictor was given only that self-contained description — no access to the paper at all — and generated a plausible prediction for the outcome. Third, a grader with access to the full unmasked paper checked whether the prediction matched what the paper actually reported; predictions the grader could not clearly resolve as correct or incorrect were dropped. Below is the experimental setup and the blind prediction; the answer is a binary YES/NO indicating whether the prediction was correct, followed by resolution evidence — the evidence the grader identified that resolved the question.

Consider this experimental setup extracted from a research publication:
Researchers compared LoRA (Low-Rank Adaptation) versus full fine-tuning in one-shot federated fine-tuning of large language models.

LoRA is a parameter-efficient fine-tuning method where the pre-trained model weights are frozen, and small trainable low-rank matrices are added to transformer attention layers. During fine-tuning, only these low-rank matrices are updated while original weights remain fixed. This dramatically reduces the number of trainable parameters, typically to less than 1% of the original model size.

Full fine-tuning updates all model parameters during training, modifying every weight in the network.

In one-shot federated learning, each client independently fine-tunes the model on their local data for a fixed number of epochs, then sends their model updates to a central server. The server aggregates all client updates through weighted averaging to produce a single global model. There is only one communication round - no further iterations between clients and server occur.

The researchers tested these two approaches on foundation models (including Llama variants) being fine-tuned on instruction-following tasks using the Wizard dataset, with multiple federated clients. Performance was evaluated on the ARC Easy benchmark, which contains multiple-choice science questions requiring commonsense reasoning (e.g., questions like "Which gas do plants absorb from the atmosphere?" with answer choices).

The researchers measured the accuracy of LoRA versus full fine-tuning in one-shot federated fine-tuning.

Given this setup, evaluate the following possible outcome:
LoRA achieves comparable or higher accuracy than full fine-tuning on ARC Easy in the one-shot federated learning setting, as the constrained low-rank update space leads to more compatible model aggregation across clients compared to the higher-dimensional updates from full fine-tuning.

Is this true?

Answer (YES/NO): YES